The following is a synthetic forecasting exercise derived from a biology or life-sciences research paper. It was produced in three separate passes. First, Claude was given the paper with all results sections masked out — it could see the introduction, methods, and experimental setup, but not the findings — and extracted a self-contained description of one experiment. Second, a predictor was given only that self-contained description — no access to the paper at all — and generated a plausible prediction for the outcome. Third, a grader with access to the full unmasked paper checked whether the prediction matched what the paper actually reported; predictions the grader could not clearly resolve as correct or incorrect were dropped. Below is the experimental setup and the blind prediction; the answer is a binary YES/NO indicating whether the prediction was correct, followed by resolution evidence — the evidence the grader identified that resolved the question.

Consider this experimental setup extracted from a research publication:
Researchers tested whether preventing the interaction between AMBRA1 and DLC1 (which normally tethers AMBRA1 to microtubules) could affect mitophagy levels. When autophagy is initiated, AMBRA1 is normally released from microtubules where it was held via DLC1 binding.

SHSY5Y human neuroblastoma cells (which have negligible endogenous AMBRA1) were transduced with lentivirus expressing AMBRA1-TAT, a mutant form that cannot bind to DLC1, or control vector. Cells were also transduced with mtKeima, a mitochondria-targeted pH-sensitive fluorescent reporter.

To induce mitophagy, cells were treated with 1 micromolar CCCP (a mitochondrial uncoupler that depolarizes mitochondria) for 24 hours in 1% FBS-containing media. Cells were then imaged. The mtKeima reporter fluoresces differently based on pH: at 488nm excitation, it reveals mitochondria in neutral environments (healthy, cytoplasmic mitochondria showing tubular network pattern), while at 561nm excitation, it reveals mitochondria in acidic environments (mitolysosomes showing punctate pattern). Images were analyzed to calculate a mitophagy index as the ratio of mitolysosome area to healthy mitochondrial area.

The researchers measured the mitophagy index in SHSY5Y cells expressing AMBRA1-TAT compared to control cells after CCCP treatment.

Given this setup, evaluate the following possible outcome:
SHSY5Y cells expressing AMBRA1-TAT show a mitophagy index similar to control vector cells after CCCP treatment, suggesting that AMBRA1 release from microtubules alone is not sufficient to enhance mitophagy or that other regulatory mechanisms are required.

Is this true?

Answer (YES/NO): NO